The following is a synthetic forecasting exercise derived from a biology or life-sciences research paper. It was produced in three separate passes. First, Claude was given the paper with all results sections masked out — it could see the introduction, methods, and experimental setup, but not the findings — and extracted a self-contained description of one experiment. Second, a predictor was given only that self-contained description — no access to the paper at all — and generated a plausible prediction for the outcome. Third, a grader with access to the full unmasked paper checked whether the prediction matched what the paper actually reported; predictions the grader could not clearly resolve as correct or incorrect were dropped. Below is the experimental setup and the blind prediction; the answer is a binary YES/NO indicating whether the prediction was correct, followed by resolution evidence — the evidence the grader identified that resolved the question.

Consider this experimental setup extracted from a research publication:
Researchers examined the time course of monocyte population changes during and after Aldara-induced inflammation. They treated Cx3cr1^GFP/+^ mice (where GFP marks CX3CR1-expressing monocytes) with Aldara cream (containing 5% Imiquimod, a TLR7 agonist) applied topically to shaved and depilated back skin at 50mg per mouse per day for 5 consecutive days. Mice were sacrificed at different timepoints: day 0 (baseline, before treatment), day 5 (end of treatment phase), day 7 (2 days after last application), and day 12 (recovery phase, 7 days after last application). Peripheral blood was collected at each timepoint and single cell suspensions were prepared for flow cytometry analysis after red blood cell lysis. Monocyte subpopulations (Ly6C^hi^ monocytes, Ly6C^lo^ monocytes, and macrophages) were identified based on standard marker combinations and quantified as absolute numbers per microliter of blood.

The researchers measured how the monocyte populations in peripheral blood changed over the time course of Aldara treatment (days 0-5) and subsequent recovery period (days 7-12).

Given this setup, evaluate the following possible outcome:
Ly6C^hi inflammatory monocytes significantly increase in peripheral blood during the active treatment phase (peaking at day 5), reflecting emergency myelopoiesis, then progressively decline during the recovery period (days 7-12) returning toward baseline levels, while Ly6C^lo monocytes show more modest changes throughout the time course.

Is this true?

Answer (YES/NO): NO